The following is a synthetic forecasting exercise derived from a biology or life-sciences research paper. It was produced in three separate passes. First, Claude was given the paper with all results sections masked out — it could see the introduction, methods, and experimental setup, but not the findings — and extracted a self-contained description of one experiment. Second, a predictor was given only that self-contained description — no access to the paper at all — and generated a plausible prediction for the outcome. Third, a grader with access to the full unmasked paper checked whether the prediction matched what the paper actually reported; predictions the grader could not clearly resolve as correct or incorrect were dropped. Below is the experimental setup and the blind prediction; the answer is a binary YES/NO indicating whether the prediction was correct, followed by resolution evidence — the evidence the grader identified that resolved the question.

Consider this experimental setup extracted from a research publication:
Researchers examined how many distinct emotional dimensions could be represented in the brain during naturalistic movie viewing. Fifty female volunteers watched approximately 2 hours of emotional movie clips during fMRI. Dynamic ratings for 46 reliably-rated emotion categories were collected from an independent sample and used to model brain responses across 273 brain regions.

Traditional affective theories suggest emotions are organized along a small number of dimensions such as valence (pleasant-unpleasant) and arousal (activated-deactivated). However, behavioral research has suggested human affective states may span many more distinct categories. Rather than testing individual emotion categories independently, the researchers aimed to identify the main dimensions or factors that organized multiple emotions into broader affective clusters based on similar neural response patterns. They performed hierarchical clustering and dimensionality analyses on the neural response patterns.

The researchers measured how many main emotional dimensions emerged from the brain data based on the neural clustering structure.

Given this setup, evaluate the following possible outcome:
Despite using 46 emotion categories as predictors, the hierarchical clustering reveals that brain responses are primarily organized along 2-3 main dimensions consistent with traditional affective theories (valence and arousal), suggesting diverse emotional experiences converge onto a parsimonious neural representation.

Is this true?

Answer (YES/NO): NO